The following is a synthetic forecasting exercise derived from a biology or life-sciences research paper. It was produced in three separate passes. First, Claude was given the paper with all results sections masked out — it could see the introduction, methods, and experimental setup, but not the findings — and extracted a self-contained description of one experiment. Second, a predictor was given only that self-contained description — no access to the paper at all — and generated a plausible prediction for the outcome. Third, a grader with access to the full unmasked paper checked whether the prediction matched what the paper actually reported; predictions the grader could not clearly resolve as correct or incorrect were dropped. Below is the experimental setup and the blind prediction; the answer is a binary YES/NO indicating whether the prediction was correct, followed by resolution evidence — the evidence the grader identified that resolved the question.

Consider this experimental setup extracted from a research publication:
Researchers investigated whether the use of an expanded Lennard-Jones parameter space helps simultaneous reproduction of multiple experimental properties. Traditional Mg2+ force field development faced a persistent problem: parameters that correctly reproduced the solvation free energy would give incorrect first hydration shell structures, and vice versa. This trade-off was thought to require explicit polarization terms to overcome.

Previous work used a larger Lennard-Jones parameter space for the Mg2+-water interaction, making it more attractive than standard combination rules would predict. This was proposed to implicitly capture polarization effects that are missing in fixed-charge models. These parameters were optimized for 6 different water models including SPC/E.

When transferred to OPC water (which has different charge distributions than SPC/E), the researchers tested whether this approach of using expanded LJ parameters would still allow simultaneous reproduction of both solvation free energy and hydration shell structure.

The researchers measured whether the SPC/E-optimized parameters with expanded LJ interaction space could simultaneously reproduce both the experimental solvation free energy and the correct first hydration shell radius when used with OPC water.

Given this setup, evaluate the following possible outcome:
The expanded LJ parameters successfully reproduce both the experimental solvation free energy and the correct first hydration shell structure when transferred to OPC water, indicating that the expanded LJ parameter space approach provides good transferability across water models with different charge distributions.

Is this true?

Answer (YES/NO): YES